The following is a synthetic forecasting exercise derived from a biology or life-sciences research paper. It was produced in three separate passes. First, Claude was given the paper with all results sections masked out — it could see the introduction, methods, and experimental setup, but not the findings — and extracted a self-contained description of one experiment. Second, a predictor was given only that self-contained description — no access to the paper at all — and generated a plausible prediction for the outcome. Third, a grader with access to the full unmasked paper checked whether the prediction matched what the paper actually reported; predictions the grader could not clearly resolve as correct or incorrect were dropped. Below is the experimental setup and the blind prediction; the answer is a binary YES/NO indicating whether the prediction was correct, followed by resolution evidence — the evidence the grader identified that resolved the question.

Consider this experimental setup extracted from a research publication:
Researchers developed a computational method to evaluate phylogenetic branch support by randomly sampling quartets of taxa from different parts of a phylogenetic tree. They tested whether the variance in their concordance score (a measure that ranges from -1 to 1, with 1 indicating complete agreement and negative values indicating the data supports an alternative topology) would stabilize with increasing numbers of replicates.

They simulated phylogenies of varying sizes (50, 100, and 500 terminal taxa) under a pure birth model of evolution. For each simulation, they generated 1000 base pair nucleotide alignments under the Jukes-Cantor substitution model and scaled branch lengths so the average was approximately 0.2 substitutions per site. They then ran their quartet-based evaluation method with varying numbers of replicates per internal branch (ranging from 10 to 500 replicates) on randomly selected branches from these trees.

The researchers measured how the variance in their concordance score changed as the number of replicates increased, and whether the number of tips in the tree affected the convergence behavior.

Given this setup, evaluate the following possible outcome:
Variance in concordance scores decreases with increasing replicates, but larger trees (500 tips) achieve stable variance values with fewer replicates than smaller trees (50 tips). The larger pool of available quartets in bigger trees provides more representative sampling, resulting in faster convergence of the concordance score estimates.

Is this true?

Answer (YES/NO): NO